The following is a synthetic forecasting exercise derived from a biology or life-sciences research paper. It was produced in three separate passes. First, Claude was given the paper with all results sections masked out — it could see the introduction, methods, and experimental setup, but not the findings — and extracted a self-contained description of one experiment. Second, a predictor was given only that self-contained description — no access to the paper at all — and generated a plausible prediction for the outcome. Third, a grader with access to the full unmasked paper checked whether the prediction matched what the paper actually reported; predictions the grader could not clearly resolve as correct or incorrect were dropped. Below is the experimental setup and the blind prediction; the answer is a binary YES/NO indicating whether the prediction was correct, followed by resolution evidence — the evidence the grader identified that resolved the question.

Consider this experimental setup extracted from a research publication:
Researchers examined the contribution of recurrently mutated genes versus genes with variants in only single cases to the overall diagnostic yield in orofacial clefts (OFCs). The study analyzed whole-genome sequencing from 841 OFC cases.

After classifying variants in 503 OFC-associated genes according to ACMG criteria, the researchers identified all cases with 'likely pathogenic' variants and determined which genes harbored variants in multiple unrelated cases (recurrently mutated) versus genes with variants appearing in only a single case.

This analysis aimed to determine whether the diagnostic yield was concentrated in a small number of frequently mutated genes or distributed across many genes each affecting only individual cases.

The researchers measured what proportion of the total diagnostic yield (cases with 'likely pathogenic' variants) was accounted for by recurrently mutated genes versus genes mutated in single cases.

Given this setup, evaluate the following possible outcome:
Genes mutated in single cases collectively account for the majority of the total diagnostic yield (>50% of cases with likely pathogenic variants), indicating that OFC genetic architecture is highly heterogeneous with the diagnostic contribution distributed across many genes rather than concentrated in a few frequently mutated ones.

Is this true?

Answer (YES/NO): NO